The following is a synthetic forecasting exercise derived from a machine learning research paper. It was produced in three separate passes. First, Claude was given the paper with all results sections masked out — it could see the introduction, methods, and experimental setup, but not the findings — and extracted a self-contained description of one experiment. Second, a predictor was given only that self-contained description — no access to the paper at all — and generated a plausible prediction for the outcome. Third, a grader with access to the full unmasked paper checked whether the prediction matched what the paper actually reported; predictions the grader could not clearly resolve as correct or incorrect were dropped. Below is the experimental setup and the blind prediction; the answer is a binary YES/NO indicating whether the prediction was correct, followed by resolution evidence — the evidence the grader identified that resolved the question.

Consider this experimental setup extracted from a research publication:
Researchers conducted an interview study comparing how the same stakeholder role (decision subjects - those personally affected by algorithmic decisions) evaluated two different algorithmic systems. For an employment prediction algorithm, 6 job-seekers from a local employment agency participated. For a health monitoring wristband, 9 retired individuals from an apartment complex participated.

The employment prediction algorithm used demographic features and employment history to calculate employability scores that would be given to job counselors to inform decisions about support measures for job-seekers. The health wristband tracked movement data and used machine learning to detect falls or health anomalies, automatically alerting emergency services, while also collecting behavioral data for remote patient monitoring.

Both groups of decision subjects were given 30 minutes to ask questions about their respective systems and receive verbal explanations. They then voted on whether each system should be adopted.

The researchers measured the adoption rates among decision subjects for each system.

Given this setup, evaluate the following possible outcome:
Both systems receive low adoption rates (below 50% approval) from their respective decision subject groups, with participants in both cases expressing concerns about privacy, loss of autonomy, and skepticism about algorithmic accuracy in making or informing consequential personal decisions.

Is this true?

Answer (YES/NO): NO